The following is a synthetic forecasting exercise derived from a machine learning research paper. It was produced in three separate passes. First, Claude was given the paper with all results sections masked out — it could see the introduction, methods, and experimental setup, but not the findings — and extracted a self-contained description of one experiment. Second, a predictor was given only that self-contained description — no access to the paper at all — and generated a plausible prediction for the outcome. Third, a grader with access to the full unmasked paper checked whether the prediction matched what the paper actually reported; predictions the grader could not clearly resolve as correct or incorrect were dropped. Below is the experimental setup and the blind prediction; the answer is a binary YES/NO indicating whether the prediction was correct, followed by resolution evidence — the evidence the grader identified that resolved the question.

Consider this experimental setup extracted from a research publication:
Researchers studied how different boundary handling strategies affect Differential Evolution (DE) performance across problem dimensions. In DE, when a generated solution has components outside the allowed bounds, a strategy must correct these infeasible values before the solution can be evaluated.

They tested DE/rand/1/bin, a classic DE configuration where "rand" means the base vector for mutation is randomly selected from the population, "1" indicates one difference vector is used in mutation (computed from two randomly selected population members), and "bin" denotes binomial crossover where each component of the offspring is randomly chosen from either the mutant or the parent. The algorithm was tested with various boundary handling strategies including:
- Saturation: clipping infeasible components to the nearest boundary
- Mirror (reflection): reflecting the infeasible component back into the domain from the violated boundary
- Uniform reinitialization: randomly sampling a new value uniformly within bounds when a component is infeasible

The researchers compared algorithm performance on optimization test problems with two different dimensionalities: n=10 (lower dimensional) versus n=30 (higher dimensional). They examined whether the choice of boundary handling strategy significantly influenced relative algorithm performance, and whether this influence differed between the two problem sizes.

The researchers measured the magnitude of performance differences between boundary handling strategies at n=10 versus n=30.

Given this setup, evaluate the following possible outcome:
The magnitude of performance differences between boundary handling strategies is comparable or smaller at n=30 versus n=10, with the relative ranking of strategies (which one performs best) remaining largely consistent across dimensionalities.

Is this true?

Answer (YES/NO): NO